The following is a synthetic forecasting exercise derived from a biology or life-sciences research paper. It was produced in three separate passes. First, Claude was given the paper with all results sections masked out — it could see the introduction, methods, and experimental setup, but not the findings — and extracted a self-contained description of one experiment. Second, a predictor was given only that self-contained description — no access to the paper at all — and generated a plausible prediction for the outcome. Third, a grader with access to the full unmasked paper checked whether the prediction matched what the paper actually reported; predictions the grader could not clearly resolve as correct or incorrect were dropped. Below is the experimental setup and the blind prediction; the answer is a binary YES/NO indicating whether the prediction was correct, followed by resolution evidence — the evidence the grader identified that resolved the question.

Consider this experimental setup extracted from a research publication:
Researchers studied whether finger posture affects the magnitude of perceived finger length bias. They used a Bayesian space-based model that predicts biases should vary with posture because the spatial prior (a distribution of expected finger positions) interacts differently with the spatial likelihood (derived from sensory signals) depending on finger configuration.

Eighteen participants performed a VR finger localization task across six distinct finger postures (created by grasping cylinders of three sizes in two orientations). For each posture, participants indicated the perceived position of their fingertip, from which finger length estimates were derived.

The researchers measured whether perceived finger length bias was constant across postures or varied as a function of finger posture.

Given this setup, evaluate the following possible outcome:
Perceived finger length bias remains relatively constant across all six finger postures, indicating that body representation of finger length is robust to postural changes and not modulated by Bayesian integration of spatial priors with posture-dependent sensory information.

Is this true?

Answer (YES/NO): NO